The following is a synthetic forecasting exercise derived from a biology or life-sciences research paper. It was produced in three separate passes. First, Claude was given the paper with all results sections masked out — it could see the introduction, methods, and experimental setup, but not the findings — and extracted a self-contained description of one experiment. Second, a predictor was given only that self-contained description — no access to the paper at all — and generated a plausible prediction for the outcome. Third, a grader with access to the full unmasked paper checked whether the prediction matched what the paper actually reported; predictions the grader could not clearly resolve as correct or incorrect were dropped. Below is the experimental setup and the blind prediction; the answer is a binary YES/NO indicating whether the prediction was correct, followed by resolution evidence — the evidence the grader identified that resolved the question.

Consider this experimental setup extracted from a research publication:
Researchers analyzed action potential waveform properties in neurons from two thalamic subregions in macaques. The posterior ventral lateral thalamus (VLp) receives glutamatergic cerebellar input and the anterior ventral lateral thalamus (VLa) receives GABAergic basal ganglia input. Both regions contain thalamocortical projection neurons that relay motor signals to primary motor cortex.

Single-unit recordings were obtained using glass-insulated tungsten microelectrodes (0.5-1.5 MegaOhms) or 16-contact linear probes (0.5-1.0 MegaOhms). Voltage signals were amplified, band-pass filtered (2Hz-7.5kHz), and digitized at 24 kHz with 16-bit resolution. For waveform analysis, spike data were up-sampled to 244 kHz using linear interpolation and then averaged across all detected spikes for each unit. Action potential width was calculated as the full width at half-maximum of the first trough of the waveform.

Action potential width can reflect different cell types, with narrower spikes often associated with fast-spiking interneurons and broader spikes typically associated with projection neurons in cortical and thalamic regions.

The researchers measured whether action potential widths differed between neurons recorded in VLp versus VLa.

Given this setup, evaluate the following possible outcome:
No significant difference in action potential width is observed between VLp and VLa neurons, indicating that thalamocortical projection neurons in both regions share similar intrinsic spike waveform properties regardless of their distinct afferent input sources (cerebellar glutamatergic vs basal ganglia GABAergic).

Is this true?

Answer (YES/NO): YES